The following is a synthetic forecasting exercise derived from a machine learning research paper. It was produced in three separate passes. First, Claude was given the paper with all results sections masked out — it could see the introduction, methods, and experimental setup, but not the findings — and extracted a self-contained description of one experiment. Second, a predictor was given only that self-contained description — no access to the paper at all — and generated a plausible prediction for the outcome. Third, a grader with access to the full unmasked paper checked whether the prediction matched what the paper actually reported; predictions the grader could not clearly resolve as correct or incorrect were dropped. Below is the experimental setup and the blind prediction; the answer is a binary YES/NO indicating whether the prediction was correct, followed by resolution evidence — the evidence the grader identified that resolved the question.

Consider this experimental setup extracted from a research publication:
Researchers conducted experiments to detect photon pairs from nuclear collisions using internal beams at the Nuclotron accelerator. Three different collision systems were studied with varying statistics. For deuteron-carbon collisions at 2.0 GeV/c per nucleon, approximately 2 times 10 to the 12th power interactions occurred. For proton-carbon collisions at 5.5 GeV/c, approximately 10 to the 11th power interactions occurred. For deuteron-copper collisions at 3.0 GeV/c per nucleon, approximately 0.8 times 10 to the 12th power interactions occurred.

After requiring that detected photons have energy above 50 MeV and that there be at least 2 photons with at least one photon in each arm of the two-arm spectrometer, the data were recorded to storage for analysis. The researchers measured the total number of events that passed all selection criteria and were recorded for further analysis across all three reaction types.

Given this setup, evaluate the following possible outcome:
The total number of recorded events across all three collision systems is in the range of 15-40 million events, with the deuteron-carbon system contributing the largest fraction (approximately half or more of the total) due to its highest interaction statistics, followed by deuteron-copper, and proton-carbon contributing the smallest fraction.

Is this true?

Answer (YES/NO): NO